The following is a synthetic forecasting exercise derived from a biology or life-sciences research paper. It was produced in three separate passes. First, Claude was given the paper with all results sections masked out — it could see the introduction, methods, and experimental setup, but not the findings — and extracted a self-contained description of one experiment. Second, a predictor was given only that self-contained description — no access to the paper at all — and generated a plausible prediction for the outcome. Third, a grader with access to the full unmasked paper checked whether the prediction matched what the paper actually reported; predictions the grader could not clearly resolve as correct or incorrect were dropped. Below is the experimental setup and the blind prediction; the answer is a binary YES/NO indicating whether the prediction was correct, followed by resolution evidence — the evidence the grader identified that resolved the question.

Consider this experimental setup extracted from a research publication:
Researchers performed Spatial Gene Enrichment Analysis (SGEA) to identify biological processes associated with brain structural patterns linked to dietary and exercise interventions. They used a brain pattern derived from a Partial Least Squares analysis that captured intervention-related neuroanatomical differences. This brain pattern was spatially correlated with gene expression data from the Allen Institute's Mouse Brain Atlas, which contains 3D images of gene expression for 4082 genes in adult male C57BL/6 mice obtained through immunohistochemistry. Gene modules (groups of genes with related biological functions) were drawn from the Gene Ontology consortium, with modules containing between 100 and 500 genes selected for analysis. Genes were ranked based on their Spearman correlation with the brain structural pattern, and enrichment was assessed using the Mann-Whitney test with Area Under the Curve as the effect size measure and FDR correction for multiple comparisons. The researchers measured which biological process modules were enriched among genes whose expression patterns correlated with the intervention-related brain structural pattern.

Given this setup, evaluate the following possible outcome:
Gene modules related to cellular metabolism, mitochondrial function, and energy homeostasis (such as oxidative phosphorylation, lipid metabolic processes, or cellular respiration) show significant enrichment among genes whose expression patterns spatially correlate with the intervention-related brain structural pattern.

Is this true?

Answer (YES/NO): NO